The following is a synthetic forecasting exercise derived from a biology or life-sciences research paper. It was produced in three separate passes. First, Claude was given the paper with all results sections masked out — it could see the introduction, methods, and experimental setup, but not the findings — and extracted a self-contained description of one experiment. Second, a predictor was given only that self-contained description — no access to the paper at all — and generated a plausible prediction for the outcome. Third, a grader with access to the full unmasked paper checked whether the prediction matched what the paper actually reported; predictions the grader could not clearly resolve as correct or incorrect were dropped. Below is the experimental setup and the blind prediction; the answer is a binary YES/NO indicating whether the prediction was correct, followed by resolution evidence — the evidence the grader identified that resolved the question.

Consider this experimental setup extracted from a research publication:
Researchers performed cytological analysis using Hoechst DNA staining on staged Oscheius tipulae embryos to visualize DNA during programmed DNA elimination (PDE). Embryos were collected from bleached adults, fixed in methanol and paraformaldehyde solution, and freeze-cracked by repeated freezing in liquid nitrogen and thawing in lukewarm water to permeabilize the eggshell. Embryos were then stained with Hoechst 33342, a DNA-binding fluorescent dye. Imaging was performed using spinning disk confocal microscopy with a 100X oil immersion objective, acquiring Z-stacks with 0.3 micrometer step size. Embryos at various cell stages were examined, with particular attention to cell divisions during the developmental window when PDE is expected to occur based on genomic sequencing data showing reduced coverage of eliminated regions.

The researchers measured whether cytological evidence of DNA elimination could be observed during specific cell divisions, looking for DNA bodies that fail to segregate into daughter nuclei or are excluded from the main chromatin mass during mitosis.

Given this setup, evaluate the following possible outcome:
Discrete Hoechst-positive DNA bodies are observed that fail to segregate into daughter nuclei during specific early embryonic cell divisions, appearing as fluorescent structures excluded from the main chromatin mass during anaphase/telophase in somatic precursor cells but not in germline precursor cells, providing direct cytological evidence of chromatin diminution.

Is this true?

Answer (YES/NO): NO